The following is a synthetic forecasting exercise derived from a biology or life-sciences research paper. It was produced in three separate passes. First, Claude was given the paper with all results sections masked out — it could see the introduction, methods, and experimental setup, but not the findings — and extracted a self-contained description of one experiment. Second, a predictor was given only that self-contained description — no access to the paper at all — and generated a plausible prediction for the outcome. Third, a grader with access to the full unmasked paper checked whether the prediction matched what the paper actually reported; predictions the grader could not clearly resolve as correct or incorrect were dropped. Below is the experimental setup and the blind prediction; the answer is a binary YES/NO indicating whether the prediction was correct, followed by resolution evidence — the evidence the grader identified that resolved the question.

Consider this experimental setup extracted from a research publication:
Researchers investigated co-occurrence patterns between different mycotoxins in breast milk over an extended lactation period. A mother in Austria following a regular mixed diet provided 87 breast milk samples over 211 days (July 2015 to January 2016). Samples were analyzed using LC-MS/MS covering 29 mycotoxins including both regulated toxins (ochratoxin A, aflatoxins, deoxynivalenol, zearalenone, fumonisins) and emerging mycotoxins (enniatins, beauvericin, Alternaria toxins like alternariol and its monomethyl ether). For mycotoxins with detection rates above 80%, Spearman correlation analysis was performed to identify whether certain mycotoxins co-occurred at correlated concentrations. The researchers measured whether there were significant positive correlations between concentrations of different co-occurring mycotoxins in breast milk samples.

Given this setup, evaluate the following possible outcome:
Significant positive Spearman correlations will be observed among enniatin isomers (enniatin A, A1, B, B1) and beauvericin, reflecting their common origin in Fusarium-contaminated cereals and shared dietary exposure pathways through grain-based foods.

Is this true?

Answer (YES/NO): NO